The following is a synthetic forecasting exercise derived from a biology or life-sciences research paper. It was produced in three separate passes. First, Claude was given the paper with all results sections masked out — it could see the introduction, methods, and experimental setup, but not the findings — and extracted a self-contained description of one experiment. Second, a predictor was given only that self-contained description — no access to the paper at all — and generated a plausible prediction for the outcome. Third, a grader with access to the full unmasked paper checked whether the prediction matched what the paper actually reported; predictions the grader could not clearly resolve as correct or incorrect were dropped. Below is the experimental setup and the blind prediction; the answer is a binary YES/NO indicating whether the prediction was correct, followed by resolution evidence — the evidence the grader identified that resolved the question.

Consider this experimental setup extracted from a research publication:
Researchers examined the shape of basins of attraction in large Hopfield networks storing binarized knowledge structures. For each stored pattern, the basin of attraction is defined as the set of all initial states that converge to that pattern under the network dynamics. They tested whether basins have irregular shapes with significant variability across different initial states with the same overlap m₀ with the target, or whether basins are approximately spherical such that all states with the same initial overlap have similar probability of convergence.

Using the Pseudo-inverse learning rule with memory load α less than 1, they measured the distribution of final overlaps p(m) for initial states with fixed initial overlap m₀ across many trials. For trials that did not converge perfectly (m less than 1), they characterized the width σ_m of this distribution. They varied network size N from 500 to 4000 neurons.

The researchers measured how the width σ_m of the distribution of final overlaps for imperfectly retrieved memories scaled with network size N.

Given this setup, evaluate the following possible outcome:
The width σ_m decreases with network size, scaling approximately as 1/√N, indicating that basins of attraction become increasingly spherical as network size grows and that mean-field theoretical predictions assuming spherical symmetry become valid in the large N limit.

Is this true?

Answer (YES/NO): YES